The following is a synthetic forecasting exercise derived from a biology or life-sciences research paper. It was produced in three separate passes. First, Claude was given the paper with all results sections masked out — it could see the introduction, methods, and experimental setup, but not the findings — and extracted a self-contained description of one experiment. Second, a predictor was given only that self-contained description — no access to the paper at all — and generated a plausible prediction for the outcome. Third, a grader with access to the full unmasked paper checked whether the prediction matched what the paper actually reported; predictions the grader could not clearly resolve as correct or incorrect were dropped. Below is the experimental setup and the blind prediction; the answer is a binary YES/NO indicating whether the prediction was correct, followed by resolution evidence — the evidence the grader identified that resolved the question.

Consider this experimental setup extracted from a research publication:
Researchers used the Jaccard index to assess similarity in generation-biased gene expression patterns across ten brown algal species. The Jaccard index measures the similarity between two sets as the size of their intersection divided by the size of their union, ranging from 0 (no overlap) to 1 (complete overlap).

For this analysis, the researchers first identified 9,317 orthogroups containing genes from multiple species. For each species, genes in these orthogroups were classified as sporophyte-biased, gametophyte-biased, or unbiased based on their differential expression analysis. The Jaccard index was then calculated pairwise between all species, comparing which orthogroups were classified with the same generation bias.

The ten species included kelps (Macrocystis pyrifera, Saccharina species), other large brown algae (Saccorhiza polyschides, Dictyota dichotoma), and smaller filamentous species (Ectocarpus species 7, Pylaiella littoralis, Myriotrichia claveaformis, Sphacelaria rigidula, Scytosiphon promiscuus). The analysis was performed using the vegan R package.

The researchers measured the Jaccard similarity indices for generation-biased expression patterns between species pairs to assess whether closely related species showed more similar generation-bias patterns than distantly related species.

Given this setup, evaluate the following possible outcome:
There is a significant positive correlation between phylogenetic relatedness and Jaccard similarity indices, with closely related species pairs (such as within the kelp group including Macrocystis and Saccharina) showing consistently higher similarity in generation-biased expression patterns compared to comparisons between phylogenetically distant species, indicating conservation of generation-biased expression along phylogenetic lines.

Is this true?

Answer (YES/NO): NO